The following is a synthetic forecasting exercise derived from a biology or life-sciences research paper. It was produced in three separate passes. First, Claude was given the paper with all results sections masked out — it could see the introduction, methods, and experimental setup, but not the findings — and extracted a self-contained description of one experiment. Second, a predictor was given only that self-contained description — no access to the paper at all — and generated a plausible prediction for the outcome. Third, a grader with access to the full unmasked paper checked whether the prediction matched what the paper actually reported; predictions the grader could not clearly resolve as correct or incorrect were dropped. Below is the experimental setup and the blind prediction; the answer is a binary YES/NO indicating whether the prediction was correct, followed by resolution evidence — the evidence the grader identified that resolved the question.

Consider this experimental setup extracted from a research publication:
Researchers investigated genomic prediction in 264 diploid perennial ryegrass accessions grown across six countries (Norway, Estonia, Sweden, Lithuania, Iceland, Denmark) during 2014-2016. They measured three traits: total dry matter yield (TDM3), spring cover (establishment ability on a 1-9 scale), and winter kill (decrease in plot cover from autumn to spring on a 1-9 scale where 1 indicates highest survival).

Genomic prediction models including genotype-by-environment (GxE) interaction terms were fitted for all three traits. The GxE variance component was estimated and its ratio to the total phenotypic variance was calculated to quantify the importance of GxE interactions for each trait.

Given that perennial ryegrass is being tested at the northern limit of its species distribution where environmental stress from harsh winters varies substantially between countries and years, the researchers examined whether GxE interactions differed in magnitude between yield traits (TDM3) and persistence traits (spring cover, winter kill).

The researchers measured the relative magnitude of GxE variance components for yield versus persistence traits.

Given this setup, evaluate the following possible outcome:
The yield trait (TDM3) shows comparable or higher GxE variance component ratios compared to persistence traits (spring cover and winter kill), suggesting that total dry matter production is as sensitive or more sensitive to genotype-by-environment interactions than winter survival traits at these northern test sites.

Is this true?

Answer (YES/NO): YES